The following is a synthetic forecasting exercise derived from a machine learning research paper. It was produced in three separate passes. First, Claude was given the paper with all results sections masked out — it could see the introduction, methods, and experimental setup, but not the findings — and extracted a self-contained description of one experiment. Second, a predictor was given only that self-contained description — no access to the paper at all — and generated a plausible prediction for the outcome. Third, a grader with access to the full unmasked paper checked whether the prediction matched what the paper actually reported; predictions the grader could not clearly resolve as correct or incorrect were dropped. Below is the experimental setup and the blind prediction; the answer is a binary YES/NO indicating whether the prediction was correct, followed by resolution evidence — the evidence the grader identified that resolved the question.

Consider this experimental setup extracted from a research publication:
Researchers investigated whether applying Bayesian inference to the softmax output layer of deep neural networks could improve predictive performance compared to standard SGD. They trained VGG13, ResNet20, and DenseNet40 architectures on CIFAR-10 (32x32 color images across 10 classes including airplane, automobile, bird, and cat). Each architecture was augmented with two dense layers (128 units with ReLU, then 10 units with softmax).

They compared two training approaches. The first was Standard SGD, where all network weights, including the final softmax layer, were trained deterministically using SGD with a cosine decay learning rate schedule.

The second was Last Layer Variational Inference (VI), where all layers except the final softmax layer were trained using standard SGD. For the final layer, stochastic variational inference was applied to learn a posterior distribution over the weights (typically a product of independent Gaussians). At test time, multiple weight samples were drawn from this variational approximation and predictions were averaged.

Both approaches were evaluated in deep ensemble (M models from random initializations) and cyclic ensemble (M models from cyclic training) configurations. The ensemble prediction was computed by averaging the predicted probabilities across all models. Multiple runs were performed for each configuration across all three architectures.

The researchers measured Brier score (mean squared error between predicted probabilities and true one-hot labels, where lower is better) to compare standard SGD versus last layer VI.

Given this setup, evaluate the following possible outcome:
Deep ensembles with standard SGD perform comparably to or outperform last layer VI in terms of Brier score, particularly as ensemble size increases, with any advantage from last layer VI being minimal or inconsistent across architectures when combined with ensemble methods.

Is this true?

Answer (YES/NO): YES